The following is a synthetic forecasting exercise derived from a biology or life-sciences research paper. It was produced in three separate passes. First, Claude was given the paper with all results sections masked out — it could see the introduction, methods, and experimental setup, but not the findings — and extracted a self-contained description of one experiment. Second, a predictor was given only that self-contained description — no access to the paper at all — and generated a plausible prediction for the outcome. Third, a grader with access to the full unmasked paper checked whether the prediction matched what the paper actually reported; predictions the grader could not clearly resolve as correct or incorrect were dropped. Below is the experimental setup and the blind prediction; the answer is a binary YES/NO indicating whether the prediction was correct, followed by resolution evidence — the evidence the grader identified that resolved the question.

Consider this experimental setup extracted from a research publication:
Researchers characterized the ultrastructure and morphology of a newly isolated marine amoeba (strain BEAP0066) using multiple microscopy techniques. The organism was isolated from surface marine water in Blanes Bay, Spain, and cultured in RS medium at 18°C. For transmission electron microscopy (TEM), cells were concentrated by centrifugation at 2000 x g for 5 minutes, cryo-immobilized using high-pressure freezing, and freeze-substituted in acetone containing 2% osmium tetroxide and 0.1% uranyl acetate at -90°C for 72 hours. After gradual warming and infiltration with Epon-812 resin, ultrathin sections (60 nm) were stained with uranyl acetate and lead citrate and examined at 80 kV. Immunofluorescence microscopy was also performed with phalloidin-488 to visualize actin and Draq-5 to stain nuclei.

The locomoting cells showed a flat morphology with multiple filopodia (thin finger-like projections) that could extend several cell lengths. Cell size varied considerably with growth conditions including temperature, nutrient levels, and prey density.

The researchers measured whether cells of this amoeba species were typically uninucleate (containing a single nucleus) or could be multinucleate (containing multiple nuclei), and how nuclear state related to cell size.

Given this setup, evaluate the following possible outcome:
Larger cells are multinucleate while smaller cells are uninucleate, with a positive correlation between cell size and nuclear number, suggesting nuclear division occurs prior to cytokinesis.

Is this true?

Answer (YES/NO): YES